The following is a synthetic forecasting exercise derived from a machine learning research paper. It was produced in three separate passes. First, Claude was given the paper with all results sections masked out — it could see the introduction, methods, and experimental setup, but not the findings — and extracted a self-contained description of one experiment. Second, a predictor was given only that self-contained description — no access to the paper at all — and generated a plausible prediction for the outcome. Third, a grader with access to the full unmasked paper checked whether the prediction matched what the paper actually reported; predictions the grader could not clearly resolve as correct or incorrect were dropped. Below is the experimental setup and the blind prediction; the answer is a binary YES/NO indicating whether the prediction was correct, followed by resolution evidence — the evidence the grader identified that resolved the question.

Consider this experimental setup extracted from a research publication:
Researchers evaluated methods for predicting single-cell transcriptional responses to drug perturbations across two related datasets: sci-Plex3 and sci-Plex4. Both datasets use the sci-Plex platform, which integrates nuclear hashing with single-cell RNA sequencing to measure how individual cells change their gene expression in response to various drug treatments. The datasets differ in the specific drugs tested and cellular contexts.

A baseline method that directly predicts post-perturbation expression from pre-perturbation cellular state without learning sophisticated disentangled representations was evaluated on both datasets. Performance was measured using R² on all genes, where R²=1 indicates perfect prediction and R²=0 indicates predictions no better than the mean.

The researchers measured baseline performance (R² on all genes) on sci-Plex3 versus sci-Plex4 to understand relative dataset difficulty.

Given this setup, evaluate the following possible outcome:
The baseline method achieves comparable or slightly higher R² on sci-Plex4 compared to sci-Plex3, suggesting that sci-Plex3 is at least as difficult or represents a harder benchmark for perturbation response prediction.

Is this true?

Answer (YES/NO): NO